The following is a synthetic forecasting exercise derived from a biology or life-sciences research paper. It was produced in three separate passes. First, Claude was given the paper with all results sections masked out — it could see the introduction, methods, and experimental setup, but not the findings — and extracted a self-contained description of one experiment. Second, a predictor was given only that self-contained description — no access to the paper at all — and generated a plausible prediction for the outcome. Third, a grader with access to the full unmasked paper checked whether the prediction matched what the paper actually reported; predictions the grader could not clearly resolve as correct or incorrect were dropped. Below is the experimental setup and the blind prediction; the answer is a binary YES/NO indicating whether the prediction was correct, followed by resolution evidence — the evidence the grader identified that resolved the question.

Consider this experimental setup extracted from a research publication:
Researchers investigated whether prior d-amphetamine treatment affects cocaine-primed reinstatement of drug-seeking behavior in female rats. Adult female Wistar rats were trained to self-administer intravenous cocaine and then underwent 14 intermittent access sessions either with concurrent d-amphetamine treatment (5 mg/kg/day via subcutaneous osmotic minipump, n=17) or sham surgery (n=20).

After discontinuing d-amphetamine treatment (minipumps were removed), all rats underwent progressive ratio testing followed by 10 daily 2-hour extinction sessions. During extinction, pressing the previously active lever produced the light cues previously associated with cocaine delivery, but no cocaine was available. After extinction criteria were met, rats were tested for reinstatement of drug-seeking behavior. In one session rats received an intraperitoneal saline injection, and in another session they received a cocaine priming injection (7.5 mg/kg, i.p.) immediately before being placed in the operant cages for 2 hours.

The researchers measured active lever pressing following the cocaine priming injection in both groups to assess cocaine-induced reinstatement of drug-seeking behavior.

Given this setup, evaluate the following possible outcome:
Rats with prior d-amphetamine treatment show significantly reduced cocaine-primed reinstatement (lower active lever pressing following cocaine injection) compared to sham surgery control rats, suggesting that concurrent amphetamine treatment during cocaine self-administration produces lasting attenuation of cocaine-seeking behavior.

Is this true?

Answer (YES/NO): NO